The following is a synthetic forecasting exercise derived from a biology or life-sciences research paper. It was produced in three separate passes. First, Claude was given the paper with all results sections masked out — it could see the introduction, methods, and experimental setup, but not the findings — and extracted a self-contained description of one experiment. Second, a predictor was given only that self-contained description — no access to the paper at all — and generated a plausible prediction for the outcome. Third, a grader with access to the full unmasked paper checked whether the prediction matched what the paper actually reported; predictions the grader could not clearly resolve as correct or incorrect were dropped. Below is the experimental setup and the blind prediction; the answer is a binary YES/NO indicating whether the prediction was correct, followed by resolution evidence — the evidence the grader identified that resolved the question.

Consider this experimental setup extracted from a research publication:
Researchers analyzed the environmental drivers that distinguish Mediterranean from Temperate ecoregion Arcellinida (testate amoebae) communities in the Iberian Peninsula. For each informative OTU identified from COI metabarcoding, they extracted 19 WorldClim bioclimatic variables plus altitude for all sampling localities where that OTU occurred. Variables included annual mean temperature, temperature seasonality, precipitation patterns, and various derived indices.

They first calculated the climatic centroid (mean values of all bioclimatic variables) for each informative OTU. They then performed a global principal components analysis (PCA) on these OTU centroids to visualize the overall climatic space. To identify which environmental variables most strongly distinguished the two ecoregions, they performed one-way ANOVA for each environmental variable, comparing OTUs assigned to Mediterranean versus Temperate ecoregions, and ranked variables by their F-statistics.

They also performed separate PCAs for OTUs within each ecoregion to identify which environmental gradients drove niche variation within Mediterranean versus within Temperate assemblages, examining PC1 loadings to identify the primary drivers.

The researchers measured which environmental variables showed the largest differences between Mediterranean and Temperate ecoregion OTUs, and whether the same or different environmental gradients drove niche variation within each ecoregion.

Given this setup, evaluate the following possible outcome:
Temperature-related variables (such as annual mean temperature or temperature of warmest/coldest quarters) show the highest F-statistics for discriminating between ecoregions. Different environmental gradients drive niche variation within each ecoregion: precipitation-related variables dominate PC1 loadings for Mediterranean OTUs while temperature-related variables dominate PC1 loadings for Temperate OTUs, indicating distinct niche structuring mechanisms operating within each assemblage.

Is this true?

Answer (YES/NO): NO